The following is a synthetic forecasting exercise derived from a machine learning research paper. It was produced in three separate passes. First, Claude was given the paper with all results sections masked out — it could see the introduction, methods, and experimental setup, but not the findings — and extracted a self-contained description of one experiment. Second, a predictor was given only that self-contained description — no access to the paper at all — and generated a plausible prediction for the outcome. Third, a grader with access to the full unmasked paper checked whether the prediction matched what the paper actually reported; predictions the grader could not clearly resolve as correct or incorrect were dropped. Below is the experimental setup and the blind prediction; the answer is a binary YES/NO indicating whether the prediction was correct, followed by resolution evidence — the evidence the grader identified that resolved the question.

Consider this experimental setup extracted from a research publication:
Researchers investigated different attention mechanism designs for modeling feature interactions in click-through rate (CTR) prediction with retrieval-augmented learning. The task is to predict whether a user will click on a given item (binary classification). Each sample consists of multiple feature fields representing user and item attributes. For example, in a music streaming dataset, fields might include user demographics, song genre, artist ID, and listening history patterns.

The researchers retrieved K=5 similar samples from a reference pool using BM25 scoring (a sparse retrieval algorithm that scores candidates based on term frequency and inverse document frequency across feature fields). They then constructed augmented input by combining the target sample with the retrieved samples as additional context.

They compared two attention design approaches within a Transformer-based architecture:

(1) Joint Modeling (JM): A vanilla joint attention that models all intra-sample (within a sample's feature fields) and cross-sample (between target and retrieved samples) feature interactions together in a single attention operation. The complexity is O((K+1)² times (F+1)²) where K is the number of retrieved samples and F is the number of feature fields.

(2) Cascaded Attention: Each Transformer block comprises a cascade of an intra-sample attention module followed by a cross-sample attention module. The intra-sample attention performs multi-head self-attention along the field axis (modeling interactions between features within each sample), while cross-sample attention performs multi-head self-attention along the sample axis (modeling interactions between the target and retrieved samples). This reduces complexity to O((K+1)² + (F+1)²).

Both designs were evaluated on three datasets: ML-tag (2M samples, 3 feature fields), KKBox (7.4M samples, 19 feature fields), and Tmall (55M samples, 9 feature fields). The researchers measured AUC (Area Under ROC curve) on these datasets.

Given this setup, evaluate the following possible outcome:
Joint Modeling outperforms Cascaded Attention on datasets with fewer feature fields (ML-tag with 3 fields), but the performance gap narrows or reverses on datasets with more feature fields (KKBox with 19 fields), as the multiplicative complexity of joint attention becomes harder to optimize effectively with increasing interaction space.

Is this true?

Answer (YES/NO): NO